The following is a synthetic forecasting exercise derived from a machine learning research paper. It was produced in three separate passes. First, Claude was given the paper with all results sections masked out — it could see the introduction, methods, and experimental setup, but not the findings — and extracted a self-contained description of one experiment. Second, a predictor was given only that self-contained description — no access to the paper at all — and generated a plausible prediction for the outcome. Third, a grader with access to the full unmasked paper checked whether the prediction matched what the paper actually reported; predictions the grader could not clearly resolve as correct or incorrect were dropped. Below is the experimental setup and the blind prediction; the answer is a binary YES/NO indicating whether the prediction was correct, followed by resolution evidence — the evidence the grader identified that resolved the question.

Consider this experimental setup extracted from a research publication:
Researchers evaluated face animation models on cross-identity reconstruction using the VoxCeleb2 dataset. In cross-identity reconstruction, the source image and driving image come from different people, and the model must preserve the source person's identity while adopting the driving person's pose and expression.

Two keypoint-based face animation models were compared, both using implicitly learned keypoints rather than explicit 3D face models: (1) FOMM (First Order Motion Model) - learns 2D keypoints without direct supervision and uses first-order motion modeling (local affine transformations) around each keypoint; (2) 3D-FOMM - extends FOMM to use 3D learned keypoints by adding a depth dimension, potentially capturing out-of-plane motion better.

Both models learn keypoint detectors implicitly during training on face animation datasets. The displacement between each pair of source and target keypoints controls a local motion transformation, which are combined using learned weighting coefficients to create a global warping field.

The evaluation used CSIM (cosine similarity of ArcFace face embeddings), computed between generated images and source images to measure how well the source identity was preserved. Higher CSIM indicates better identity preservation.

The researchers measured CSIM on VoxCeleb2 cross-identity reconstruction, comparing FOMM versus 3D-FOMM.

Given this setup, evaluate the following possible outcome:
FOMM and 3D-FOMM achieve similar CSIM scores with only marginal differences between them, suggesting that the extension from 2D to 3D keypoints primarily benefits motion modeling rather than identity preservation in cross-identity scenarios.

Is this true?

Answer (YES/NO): NO